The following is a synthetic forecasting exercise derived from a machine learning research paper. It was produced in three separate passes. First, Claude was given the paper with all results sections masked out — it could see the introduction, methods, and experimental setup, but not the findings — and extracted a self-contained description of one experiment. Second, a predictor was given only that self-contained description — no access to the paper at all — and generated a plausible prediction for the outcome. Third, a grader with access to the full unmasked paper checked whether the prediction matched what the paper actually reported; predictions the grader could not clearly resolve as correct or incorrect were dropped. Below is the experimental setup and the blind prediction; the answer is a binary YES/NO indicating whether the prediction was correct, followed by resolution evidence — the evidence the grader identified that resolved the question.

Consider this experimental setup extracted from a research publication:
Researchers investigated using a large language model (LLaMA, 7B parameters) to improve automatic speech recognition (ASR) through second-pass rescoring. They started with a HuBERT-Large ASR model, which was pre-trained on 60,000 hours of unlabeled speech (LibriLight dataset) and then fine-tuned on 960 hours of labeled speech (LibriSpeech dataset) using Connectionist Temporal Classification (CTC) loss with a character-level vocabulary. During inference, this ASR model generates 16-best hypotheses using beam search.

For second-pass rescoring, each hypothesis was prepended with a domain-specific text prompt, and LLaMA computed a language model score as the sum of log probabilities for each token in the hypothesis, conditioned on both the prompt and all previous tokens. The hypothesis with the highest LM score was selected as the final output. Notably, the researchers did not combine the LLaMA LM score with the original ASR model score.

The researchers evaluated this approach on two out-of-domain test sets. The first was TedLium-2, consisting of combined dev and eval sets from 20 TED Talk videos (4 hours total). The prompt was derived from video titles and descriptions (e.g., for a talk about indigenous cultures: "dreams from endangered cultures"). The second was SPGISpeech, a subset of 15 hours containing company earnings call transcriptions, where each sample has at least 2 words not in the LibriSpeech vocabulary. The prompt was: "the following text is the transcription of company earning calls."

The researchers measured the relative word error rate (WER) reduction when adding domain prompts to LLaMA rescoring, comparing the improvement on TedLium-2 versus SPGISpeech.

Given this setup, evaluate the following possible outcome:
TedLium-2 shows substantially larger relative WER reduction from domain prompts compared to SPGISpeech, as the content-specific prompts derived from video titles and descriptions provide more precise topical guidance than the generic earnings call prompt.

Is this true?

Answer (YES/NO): YES